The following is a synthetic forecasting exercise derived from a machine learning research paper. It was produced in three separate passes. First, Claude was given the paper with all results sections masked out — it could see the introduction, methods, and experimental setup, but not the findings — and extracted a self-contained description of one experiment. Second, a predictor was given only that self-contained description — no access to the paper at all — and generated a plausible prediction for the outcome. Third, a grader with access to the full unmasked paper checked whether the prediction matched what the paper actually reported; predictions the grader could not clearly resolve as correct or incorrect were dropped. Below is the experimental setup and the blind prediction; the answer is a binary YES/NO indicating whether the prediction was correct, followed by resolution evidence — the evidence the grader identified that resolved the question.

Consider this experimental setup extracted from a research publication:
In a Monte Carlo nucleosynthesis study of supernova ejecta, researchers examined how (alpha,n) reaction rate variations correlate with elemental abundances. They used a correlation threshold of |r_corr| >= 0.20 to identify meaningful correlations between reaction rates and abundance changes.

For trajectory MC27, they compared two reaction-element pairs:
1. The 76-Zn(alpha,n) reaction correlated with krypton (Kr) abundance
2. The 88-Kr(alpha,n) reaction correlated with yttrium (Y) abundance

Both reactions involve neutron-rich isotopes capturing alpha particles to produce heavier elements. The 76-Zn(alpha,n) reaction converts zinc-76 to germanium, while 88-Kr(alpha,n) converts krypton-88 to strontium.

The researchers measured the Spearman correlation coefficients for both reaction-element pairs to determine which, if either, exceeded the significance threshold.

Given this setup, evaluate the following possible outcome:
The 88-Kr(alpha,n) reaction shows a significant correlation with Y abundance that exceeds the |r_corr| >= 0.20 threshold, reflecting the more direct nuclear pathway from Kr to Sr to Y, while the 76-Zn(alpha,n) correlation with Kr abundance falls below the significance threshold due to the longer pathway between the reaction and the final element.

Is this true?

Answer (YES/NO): NO